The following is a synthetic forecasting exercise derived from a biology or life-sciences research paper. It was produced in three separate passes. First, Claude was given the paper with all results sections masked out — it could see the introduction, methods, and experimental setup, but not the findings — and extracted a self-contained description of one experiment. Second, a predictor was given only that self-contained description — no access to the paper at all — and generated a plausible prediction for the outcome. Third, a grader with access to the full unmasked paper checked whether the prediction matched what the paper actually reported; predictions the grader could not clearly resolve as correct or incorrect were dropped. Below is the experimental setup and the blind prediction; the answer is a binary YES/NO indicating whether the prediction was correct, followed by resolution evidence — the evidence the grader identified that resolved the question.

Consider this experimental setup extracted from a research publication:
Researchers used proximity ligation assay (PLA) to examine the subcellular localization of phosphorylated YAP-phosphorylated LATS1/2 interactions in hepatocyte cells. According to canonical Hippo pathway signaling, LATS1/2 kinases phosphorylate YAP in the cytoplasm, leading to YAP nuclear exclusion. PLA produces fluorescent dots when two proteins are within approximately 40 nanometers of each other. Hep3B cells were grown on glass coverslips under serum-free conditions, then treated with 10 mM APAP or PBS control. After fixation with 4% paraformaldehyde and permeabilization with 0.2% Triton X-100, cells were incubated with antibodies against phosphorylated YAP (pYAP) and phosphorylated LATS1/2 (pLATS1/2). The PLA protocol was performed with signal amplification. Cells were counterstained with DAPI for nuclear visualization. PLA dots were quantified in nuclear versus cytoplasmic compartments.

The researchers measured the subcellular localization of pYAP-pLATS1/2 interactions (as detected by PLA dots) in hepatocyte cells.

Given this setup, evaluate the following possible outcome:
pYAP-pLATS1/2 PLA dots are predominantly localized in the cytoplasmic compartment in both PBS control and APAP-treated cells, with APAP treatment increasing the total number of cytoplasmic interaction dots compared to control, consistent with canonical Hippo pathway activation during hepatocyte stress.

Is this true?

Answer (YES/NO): NO